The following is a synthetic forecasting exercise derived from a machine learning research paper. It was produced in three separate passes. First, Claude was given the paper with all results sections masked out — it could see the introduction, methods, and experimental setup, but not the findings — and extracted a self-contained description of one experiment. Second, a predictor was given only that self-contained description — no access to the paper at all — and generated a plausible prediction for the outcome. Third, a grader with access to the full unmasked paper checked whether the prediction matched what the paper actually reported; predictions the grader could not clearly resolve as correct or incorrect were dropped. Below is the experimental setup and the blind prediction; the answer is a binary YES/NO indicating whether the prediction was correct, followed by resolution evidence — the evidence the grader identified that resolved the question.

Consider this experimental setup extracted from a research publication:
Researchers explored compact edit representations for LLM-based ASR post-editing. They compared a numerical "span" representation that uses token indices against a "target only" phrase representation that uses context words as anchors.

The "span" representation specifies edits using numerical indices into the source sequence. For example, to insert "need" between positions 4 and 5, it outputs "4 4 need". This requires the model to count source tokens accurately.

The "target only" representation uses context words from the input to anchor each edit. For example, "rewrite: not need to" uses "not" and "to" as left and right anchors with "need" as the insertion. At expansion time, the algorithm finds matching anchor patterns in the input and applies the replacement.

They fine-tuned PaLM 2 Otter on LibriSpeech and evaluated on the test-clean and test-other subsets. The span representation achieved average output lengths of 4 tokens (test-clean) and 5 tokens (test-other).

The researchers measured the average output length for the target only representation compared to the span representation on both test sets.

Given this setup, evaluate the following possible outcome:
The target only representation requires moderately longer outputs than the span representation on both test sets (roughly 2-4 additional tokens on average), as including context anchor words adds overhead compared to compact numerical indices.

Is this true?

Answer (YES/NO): YES